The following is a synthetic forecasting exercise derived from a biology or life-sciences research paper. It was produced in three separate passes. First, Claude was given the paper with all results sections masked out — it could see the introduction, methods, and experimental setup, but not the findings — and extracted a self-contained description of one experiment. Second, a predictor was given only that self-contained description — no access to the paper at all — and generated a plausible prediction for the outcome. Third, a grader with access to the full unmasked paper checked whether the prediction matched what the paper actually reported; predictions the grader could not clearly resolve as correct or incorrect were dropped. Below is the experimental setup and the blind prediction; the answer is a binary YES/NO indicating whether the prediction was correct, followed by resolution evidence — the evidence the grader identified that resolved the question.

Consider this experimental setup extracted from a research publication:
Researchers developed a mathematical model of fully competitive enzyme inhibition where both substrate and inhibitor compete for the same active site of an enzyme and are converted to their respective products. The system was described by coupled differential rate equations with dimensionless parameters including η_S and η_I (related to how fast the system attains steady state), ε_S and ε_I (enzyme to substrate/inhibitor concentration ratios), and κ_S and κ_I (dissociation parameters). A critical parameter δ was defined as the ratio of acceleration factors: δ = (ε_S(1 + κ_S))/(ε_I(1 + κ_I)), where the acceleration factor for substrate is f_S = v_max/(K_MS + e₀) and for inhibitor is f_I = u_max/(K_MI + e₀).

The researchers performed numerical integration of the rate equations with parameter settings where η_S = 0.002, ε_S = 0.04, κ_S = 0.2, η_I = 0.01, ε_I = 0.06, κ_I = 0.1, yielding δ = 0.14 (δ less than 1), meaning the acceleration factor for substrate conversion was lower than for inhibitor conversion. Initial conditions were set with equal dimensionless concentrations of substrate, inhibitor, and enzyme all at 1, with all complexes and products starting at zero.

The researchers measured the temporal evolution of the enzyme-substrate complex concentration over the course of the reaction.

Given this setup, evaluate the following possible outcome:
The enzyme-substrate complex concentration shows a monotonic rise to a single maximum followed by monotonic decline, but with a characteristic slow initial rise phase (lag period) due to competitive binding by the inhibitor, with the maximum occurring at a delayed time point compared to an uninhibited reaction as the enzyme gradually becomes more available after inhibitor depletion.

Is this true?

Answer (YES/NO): NO